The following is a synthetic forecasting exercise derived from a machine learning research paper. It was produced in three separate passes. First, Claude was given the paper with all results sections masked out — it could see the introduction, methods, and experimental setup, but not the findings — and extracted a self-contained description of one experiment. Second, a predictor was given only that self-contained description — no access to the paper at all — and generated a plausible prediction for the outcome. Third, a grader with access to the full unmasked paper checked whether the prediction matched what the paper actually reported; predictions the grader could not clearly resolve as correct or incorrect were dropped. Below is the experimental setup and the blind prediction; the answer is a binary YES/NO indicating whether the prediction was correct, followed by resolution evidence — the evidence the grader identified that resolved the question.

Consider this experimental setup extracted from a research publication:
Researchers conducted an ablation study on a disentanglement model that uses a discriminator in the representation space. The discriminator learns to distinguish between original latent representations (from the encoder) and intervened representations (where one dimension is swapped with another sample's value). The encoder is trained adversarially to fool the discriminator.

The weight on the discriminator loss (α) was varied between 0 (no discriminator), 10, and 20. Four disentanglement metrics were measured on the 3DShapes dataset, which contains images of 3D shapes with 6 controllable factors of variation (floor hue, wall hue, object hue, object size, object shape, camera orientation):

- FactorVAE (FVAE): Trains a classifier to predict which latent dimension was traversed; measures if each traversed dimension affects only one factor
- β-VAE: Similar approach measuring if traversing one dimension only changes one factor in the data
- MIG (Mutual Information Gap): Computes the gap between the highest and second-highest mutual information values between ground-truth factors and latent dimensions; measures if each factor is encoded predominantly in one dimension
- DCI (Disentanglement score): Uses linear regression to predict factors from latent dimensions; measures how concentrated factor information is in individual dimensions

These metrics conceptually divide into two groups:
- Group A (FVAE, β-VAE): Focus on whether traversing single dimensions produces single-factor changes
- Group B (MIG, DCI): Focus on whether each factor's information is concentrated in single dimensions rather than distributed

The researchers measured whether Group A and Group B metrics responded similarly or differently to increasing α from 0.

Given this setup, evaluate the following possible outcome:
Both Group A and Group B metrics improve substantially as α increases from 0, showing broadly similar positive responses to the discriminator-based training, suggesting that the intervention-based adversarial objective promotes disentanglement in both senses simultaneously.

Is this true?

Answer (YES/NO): NO